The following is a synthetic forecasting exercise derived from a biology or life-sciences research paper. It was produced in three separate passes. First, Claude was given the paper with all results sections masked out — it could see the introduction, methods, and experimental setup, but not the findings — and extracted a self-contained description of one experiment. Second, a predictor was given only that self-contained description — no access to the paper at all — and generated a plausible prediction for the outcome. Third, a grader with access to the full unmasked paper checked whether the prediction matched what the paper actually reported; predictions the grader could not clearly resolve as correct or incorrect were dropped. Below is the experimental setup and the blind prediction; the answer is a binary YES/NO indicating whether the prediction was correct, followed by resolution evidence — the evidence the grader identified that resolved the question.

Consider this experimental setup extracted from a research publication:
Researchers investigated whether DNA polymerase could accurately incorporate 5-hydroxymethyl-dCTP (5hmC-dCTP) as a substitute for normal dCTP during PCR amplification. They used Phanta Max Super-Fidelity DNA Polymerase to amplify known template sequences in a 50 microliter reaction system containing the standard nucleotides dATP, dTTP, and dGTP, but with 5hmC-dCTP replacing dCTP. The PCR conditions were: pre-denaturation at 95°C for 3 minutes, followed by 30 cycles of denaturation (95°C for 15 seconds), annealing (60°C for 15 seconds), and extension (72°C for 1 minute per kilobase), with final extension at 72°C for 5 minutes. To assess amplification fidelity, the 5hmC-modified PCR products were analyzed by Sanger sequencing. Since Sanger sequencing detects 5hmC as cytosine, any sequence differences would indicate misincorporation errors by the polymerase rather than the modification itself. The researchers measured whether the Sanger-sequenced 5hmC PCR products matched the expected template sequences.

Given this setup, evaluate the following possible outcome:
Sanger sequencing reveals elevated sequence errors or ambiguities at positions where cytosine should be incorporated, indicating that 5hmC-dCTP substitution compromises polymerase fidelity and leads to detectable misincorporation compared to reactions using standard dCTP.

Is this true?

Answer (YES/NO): NO